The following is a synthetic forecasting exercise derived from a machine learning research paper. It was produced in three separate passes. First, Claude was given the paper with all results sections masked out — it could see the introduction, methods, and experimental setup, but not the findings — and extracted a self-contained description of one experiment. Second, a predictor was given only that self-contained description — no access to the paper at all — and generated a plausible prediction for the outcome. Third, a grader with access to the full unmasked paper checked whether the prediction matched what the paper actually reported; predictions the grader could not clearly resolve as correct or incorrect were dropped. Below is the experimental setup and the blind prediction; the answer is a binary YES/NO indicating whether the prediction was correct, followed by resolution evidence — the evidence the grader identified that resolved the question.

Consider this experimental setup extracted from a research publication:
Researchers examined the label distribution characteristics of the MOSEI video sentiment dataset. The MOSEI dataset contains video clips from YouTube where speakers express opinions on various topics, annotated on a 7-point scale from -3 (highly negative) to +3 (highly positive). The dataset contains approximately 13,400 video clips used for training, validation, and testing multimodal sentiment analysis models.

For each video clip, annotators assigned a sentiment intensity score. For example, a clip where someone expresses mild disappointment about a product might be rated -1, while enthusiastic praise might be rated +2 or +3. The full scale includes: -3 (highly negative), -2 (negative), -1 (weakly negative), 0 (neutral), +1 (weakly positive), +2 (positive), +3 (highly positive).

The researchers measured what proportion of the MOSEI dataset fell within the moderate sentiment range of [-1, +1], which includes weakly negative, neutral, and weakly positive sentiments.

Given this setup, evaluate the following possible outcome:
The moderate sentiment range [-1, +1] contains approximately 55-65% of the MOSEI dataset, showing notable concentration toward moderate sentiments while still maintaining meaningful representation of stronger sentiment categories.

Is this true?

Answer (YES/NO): NO